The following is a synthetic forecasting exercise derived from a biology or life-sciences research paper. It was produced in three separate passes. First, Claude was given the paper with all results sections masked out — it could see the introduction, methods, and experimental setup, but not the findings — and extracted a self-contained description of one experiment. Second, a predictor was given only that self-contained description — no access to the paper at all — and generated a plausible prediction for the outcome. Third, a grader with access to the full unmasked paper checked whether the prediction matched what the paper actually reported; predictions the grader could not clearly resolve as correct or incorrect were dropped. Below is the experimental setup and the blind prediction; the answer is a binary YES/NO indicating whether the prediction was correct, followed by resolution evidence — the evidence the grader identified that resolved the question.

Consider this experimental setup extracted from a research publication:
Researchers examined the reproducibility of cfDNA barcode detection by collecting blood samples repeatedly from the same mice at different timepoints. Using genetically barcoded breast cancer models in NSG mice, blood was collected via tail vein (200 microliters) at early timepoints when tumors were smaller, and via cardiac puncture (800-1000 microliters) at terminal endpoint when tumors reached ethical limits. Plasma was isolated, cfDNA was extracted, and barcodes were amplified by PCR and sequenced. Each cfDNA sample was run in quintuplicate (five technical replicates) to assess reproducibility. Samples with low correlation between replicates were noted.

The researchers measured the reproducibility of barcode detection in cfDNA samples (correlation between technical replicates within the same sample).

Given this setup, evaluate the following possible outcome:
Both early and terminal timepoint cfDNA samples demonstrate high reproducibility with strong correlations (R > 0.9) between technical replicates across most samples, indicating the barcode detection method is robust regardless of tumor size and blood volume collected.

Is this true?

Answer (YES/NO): NO